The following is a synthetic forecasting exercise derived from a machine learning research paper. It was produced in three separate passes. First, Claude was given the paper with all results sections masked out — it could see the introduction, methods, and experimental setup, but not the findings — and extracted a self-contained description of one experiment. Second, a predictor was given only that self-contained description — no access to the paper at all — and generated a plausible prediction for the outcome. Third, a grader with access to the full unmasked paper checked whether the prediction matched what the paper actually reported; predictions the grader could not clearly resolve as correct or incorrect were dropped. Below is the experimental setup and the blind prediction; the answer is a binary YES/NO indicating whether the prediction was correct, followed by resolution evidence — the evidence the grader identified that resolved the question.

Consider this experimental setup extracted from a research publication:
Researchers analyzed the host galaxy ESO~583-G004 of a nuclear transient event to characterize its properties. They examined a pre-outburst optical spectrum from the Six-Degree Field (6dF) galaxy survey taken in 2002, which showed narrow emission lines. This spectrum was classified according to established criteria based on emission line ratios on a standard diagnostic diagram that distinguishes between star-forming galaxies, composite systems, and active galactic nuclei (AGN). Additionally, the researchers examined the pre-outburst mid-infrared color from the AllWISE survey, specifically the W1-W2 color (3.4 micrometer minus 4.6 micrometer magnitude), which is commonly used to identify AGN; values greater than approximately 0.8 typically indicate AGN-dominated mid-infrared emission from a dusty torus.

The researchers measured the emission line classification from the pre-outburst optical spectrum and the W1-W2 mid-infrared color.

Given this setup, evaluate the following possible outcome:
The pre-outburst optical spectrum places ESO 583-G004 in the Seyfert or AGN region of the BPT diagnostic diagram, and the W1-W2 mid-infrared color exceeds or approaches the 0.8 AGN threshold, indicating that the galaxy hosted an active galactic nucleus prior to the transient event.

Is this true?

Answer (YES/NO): NO